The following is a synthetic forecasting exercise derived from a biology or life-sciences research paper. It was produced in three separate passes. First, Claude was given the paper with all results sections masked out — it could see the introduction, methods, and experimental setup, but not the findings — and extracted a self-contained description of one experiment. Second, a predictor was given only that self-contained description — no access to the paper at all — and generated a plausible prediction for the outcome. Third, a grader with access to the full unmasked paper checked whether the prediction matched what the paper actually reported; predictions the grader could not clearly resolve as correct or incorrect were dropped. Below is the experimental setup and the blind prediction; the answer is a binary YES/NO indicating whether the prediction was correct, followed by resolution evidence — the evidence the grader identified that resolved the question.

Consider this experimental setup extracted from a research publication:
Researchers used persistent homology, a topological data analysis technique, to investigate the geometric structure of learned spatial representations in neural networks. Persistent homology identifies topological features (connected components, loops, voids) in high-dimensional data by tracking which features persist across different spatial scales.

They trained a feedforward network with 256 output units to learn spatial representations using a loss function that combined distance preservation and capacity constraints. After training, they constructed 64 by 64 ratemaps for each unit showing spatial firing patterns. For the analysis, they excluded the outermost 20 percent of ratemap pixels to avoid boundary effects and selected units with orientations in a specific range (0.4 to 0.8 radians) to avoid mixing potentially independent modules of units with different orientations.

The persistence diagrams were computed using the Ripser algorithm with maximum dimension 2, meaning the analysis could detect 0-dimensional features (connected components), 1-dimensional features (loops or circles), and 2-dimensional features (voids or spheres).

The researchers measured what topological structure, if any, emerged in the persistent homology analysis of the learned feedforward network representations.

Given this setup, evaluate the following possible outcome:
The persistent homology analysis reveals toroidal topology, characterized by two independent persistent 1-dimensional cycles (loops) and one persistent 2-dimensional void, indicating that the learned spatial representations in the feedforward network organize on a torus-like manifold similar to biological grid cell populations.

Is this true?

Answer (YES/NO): YES